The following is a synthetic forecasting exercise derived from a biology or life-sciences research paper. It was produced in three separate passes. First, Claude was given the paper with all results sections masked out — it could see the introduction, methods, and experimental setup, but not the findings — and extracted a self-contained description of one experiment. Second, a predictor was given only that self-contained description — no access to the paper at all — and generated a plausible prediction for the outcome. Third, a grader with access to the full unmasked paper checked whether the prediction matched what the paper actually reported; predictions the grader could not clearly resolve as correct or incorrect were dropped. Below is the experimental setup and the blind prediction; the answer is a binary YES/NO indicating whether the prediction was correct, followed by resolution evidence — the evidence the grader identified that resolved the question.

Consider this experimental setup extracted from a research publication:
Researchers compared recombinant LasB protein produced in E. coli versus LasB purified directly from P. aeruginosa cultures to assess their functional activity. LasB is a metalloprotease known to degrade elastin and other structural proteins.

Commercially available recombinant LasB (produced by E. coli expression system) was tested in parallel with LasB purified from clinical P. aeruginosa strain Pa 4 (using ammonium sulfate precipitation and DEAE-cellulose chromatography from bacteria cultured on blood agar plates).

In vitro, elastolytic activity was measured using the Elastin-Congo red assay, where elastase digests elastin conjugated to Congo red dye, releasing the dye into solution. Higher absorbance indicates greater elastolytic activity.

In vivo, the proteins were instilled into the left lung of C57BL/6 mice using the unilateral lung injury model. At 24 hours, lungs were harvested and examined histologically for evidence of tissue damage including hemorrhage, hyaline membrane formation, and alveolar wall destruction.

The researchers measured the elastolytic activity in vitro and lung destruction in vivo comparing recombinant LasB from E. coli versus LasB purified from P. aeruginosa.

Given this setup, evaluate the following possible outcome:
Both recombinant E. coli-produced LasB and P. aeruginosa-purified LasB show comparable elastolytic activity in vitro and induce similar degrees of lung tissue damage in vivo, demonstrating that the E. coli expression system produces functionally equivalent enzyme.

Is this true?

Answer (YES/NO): NO